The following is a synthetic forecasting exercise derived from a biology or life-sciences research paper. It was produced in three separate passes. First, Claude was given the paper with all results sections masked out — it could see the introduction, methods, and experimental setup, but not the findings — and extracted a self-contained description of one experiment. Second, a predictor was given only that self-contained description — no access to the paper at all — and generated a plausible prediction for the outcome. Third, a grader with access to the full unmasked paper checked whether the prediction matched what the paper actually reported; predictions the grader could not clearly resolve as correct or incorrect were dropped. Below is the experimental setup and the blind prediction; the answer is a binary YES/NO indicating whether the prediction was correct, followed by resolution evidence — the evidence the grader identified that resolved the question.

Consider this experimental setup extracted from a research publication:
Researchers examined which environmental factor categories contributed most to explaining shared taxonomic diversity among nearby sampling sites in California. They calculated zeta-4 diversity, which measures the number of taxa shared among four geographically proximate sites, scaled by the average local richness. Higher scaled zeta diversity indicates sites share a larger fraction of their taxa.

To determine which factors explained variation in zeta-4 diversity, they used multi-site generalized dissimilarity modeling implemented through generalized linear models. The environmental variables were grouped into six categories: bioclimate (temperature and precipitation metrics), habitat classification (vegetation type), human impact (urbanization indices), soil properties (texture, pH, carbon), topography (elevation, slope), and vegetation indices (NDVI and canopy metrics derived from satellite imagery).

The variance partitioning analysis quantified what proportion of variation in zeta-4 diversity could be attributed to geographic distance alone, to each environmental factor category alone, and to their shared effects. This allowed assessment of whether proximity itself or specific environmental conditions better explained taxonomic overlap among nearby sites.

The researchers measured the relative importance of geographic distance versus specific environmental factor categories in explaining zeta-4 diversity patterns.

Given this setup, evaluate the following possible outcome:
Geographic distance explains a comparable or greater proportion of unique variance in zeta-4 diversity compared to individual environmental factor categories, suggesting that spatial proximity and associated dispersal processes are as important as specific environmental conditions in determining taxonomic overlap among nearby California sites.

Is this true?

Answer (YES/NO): NO